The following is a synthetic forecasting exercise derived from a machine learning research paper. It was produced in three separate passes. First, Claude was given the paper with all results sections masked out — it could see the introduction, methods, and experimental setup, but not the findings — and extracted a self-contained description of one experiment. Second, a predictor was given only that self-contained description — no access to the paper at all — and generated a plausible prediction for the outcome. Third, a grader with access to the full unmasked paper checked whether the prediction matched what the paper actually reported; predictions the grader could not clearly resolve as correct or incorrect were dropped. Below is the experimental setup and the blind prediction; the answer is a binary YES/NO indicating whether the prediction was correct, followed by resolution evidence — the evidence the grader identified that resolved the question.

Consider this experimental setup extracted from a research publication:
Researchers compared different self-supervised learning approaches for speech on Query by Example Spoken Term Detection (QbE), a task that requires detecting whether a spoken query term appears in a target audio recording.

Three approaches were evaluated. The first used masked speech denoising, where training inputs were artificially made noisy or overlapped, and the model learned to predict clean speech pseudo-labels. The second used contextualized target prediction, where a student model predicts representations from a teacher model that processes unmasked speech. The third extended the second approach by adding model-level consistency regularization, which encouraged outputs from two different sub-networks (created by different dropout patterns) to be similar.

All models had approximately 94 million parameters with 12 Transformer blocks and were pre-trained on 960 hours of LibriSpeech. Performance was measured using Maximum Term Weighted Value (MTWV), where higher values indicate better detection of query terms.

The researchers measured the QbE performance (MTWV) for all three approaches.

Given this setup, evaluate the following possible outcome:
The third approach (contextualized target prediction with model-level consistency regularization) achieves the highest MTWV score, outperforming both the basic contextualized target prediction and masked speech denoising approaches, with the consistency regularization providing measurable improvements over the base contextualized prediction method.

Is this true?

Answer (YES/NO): NO